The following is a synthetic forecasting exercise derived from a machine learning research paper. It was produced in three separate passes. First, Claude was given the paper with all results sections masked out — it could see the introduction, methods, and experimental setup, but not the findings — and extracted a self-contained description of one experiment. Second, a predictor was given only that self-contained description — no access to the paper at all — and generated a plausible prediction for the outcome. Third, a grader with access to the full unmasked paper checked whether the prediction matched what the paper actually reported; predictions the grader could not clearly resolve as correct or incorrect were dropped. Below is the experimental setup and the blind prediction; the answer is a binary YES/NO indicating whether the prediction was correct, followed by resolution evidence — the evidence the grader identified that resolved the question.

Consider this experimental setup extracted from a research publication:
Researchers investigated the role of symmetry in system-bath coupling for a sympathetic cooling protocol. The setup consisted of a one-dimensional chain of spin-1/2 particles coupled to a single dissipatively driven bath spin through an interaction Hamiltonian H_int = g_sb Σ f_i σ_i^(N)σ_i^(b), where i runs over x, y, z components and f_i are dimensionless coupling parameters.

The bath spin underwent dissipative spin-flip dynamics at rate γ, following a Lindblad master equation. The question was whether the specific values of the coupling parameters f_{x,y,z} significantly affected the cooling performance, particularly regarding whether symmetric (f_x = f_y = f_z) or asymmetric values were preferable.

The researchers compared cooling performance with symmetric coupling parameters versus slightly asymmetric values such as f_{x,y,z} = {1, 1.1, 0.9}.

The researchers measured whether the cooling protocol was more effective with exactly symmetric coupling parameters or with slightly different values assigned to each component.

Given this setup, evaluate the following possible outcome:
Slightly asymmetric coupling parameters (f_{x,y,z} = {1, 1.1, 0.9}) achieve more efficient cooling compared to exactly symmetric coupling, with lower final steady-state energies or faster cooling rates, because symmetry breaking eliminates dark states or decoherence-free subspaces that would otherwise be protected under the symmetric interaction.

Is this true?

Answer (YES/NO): YES